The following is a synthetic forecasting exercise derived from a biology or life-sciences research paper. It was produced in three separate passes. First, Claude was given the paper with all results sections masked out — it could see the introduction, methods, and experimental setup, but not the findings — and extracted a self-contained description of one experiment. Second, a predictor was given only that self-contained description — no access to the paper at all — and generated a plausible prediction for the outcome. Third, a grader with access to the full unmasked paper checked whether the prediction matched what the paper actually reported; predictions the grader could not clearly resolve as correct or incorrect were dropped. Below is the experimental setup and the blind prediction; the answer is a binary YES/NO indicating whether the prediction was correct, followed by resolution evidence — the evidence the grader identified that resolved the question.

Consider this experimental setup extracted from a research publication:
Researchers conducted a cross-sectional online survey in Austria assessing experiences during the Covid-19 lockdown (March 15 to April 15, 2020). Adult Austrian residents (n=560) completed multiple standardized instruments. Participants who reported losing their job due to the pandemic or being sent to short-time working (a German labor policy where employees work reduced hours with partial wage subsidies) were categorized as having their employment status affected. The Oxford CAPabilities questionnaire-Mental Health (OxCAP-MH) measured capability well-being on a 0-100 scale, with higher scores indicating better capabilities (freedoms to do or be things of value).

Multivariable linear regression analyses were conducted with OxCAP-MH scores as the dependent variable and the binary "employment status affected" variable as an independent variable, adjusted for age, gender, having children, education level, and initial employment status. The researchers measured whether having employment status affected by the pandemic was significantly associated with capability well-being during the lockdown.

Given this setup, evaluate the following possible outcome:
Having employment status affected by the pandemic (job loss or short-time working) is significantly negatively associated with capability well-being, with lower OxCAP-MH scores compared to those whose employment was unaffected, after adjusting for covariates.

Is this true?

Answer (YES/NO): NO